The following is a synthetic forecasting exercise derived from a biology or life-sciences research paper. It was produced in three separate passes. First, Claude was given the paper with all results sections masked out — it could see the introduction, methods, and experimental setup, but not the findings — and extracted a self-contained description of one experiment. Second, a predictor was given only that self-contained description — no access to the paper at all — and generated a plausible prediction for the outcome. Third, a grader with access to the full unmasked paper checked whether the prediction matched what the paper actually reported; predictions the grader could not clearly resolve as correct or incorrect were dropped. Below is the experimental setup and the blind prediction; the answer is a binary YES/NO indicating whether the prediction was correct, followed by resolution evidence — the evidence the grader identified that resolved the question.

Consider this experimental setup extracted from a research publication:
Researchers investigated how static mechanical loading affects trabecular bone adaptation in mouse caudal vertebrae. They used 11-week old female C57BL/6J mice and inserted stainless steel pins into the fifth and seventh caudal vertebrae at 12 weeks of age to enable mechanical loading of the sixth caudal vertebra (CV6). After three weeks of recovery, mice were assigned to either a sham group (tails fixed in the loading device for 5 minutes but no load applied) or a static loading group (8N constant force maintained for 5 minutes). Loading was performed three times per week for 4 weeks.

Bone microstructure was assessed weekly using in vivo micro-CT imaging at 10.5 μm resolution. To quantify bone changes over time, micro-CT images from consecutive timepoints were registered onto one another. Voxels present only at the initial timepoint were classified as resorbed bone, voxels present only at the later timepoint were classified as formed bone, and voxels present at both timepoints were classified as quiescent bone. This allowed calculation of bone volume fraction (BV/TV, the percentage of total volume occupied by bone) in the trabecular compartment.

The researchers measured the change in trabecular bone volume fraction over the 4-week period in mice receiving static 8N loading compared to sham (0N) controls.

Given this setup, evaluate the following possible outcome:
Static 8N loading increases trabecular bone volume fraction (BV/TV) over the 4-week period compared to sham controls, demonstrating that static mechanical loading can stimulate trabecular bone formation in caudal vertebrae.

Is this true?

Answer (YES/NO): NO